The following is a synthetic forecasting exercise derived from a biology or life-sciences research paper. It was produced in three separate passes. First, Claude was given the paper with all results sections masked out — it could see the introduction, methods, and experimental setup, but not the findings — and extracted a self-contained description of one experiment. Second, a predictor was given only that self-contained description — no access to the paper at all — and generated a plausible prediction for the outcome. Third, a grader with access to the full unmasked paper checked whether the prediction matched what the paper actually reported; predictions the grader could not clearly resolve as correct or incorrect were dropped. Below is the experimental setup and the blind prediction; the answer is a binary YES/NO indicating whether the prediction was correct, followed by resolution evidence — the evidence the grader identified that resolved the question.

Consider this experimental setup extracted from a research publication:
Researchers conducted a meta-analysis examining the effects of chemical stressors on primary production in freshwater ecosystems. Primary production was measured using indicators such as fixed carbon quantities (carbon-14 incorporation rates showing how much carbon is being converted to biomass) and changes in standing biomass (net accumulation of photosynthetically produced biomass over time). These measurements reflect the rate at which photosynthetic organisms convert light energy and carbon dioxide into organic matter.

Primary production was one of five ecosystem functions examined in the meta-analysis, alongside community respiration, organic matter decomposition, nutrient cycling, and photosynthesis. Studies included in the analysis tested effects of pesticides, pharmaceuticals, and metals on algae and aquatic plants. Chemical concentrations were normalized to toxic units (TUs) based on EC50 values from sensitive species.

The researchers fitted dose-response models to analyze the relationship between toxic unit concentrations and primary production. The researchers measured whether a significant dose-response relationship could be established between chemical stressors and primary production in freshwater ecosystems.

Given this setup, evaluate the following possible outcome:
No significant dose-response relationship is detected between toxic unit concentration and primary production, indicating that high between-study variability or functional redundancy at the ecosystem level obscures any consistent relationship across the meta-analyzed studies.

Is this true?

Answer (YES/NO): YES